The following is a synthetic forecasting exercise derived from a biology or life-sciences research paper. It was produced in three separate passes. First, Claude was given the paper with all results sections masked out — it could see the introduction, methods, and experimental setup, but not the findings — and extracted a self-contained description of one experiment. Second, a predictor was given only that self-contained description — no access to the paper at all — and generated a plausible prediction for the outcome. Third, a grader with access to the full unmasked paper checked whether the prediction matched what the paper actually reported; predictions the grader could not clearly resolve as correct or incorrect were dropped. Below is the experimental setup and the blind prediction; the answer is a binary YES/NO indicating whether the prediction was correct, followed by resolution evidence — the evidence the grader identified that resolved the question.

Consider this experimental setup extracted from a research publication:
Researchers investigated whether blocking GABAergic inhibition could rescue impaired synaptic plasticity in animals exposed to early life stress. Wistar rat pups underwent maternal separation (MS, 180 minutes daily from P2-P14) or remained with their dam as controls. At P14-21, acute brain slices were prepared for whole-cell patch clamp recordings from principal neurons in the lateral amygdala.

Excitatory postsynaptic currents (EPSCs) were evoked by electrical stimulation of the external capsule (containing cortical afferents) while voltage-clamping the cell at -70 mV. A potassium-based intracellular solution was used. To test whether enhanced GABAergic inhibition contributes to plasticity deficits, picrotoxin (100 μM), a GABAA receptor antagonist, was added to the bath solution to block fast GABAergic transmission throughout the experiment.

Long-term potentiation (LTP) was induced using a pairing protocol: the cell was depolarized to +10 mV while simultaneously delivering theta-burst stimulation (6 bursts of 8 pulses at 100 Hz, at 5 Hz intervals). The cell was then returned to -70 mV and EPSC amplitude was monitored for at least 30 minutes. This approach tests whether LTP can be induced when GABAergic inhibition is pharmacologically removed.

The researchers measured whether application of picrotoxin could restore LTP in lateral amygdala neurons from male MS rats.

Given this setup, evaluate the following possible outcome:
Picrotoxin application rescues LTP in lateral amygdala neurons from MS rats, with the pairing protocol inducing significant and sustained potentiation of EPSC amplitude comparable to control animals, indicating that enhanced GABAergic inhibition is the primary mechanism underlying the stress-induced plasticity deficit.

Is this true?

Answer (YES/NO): NO